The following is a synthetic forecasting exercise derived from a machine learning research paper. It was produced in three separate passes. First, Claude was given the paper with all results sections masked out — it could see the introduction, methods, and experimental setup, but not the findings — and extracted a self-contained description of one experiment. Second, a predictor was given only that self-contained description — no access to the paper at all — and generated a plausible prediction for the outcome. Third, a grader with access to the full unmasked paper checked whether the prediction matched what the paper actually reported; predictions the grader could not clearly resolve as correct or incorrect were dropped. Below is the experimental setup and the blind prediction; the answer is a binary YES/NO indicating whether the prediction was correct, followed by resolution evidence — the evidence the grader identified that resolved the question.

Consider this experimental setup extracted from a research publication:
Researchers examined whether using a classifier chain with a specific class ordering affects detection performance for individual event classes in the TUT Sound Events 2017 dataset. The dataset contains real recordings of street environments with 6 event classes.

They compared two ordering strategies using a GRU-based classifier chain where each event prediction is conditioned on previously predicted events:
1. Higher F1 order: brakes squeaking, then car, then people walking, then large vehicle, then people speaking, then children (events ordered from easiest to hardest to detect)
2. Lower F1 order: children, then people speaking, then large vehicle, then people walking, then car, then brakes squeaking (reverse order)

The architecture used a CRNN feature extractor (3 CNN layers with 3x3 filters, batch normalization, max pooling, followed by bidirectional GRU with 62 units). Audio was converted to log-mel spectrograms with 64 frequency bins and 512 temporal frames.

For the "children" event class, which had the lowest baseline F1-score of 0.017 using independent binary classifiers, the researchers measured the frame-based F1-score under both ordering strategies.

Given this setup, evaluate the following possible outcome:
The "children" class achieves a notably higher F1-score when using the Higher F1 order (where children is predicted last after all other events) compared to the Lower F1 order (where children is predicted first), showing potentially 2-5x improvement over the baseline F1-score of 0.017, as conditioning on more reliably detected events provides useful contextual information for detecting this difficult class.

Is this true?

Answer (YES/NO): YES